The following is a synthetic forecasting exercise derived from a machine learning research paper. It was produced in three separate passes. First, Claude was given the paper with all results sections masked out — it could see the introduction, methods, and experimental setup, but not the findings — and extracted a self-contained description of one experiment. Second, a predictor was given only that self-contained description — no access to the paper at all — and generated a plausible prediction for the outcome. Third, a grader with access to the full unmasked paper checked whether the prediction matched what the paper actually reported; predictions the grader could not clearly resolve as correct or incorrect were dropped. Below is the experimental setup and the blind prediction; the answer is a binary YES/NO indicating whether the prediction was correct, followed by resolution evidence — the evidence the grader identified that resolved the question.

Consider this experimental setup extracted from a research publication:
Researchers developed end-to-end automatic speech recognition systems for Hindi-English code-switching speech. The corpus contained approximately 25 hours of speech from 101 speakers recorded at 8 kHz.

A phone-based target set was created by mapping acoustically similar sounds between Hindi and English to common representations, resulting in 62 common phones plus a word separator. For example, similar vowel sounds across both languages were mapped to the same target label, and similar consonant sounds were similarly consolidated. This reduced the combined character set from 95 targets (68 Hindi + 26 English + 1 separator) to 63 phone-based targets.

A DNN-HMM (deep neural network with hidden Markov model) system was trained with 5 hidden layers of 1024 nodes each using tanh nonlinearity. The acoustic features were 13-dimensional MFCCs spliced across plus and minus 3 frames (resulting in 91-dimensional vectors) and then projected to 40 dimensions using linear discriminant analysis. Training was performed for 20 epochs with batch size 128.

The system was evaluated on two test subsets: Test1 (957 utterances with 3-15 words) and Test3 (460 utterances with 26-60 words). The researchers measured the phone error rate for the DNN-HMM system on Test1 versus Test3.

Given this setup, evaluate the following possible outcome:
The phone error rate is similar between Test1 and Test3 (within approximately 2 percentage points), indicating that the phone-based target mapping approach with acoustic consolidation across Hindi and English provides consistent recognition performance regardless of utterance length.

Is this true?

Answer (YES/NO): YES